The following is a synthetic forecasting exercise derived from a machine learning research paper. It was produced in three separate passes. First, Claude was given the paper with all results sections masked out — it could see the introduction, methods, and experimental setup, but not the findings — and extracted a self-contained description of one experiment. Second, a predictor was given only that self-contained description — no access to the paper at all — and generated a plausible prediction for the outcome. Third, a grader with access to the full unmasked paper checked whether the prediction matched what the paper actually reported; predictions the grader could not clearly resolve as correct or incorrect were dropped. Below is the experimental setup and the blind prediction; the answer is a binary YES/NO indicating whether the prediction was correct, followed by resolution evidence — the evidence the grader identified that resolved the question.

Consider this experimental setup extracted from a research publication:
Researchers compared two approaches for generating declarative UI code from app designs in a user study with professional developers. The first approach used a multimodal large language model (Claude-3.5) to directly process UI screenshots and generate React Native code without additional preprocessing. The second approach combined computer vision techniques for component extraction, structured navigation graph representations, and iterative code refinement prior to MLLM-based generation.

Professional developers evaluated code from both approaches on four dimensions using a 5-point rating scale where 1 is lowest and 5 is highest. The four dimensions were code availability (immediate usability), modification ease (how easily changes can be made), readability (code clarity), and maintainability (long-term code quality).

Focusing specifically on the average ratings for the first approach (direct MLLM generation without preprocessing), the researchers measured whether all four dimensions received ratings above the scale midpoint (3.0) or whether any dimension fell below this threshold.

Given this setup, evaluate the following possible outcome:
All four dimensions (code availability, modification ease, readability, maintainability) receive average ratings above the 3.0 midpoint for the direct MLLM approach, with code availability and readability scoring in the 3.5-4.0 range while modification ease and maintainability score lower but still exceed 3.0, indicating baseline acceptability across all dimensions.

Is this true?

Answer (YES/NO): NO